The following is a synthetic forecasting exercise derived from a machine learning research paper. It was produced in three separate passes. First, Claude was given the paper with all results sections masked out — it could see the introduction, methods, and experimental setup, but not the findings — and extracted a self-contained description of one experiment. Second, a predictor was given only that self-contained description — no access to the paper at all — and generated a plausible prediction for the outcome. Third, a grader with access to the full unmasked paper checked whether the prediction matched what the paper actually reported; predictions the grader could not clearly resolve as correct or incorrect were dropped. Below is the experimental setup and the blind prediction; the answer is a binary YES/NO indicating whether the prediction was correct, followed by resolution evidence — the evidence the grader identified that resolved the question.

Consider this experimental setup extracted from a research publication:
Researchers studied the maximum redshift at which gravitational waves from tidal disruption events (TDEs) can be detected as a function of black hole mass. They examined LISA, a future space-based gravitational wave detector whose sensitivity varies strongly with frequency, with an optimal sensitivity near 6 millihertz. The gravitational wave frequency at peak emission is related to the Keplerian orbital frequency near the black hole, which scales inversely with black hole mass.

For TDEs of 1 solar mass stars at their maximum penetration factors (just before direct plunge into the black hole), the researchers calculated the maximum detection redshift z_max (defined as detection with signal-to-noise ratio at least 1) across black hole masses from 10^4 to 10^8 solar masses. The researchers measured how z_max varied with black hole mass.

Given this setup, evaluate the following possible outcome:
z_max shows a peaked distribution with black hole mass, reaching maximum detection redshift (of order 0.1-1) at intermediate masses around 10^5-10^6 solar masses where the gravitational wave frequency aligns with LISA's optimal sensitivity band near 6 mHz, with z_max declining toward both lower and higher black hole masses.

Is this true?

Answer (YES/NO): NO